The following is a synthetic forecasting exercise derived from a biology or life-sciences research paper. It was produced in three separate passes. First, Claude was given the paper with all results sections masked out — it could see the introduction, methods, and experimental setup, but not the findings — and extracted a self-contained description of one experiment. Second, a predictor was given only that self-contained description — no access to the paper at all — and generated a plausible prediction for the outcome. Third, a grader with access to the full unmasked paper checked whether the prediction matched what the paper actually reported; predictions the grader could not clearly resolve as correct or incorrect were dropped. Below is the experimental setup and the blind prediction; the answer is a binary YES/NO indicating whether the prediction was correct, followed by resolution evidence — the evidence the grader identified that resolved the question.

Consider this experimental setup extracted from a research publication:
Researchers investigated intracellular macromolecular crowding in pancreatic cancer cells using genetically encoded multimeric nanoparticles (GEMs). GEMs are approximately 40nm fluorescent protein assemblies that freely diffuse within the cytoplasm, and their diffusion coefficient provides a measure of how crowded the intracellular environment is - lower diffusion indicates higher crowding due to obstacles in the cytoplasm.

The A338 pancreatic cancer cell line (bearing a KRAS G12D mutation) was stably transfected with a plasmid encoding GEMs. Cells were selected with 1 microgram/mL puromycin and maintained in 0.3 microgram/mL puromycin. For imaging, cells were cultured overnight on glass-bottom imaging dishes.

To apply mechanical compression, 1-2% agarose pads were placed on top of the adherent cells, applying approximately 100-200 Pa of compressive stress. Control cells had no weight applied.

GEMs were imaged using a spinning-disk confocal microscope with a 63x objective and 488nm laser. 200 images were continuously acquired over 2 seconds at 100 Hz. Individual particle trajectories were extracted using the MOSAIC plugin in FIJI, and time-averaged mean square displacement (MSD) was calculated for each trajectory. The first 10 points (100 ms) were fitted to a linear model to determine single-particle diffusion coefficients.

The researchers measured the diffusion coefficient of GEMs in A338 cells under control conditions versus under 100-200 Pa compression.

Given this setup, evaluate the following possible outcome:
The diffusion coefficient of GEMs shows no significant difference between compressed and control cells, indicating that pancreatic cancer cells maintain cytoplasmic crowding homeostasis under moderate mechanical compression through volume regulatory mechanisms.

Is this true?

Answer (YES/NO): NO